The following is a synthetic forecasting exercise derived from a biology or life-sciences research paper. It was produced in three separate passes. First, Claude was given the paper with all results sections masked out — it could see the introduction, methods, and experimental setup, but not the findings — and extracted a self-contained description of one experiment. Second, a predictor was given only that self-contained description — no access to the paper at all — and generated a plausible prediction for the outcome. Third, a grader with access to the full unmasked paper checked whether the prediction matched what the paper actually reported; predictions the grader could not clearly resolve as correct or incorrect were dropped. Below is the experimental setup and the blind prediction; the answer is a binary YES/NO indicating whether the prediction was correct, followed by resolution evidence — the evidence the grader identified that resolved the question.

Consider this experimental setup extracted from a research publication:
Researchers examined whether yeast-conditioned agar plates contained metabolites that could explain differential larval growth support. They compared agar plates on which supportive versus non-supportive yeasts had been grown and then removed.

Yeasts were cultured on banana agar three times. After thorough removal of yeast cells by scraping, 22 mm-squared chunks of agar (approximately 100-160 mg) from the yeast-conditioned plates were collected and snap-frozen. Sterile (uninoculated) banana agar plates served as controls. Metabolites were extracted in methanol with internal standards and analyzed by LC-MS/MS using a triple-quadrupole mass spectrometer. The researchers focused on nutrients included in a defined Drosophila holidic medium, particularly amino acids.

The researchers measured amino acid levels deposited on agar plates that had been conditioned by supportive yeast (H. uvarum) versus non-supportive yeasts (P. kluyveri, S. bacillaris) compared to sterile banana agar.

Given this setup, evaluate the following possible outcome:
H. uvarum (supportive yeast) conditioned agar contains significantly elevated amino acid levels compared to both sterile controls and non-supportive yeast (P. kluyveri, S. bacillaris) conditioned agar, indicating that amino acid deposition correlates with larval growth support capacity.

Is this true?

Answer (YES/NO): NO